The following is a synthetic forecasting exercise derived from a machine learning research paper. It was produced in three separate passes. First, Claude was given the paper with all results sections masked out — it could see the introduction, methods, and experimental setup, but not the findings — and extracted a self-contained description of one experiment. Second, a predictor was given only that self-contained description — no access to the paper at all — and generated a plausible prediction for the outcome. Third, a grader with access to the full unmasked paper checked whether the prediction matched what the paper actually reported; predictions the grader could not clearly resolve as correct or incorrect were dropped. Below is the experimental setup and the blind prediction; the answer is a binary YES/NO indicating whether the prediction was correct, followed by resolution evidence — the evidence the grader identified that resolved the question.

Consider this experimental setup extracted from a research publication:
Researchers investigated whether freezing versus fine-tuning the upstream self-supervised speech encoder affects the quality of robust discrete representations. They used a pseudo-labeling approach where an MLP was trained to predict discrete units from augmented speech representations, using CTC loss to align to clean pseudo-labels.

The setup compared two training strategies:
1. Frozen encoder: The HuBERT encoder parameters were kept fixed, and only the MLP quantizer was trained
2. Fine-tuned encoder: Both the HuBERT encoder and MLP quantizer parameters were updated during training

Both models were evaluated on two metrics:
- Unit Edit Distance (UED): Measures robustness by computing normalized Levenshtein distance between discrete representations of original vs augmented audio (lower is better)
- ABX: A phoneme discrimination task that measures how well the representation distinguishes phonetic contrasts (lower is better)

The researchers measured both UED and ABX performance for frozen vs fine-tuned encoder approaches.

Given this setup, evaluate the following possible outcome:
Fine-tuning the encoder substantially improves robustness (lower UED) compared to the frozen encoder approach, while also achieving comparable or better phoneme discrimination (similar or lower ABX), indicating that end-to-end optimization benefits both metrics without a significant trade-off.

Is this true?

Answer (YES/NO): NO